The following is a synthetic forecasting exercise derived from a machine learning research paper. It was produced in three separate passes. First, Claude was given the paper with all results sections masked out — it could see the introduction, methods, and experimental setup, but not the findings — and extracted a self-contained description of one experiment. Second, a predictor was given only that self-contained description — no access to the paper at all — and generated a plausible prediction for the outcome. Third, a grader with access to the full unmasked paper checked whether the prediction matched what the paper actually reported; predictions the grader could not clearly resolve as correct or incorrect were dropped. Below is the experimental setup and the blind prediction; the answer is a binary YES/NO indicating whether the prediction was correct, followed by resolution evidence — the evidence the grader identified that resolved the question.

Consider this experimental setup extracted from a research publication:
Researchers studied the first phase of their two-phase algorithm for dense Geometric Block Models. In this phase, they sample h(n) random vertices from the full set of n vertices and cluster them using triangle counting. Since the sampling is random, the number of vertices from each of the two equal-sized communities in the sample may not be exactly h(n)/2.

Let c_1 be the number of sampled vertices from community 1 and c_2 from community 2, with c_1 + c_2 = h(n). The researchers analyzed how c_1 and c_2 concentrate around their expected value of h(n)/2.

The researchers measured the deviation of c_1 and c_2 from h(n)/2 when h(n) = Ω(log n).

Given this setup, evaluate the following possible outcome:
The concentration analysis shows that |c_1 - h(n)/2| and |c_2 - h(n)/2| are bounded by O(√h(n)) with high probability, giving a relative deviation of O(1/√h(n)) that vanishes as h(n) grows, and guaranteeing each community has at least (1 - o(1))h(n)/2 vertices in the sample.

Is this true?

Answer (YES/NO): NO